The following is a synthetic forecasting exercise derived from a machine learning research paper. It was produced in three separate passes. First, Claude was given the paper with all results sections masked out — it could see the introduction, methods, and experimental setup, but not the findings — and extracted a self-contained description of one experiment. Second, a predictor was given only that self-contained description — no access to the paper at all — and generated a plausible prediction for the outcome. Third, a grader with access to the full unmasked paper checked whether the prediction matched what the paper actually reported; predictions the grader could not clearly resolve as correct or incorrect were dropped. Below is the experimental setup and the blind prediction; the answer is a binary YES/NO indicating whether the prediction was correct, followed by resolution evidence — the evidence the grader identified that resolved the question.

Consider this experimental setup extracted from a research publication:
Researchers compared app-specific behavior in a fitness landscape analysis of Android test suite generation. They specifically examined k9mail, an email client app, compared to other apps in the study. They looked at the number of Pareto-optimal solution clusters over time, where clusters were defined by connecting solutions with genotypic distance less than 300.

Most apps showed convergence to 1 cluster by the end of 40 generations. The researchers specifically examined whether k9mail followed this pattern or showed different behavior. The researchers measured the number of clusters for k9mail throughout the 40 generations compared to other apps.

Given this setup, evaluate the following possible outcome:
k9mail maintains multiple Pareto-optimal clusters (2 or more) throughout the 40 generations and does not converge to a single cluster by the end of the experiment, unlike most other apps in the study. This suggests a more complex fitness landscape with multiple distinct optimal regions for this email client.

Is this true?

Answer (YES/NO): YES